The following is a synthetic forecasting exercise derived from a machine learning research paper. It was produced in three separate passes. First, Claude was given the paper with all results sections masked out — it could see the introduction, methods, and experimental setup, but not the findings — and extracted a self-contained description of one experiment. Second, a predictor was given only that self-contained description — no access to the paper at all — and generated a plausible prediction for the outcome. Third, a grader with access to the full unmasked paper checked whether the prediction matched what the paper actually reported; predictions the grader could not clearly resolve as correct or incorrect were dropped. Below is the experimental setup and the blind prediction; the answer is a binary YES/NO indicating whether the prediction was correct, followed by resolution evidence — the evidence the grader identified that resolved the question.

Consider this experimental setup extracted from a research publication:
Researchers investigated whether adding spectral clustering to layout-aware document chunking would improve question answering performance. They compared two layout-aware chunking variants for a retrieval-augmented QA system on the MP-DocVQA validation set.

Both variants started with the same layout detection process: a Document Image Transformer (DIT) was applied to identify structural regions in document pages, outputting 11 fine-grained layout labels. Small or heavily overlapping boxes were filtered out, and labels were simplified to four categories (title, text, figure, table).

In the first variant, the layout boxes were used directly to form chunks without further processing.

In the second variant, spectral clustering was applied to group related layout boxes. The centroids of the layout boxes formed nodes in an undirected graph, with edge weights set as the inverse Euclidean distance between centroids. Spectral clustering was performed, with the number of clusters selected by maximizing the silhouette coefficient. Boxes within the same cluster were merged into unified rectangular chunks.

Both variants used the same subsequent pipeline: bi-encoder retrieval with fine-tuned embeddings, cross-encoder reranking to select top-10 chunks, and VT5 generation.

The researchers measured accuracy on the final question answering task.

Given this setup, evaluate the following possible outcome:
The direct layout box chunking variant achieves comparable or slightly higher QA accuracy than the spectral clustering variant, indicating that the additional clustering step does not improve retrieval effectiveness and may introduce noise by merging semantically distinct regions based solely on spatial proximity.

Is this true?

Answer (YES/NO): NO